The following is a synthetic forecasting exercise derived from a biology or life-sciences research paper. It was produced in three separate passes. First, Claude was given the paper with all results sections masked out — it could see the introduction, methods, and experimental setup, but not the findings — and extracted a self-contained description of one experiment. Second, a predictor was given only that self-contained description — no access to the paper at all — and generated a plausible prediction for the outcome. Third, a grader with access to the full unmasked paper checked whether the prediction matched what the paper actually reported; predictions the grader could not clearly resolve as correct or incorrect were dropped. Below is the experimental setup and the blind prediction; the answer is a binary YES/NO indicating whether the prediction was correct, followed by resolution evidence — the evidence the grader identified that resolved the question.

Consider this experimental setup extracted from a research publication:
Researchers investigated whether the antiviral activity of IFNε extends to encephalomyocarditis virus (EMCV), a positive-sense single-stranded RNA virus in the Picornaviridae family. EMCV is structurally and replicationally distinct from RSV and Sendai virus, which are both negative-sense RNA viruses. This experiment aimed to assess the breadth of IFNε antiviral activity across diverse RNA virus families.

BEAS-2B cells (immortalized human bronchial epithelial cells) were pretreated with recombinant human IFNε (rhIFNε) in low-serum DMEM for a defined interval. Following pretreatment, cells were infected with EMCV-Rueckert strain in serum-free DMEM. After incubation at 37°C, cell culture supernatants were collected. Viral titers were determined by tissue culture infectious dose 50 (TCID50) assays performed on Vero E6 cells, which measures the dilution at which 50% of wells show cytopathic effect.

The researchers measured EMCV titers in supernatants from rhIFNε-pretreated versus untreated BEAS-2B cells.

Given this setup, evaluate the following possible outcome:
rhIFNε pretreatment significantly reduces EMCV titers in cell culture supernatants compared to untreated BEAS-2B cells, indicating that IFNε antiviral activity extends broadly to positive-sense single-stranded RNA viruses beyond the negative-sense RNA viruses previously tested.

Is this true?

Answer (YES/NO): YES